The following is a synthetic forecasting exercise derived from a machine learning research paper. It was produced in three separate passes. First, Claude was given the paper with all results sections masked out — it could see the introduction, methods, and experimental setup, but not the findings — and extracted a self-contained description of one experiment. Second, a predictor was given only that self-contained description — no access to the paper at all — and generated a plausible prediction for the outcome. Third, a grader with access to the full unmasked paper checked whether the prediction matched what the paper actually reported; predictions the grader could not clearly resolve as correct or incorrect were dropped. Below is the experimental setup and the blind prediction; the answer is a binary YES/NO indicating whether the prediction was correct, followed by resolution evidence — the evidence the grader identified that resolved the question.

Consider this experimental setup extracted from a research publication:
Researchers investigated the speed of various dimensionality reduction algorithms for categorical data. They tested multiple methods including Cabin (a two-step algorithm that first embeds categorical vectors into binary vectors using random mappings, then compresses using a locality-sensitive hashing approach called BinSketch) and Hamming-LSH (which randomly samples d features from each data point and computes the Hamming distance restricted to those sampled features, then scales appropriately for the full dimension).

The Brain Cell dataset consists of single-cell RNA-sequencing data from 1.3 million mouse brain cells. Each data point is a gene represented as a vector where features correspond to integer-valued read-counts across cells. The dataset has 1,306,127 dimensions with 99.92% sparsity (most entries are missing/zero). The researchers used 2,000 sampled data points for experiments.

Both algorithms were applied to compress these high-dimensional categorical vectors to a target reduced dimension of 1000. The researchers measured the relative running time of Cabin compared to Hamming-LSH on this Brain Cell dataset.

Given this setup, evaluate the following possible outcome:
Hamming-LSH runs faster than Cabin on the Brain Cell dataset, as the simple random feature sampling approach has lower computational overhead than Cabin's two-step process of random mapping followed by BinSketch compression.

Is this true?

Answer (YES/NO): YES